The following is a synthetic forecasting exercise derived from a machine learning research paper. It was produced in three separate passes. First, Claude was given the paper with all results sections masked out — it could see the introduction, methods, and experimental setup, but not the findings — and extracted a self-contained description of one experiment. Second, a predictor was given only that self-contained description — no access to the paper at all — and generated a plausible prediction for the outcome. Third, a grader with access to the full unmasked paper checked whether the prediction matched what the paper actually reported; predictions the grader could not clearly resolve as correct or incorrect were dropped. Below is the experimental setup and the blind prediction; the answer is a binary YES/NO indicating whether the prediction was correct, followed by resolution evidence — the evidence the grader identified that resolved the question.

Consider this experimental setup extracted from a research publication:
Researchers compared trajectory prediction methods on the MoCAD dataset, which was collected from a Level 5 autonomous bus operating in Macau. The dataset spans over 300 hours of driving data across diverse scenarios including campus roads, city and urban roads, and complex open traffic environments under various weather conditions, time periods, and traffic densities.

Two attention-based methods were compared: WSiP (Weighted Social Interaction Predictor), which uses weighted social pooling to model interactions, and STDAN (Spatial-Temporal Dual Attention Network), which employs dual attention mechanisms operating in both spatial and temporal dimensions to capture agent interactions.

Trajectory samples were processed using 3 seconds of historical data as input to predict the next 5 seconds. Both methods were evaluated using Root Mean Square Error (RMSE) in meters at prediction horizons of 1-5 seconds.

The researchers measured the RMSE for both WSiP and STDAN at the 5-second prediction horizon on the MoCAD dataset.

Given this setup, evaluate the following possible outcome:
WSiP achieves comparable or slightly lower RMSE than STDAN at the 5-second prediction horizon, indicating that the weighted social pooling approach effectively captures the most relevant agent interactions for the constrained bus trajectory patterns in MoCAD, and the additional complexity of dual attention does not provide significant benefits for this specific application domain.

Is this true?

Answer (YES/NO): NO